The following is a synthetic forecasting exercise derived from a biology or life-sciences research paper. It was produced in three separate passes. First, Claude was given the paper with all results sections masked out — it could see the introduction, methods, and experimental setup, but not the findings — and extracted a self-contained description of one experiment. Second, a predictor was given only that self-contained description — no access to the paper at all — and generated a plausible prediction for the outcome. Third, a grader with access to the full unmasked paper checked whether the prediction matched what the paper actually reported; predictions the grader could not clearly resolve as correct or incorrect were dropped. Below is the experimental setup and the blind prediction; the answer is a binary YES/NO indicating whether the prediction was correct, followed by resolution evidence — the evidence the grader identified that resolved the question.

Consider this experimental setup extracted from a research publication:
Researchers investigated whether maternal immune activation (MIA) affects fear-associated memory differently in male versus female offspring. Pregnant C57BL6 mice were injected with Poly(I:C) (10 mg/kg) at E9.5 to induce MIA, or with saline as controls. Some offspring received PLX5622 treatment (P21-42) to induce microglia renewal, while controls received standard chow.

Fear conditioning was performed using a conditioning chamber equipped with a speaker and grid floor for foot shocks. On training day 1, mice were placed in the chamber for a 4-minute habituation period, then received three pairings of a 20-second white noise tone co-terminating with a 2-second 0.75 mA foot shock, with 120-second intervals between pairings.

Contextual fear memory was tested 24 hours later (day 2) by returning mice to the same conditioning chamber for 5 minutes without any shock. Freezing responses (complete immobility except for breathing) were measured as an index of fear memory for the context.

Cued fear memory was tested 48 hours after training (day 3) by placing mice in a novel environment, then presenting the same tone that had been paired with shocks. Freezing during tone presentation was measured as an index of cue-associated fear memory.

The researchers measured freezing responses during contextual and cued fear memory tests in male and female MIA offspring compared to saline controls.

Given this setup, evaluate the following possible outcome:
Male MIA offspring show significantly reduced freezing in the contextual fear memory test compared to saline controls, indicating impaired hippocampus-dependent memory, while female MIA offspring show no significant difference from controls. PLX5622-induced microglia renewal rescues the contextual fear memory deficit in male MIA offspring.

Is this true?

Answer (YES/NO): NO